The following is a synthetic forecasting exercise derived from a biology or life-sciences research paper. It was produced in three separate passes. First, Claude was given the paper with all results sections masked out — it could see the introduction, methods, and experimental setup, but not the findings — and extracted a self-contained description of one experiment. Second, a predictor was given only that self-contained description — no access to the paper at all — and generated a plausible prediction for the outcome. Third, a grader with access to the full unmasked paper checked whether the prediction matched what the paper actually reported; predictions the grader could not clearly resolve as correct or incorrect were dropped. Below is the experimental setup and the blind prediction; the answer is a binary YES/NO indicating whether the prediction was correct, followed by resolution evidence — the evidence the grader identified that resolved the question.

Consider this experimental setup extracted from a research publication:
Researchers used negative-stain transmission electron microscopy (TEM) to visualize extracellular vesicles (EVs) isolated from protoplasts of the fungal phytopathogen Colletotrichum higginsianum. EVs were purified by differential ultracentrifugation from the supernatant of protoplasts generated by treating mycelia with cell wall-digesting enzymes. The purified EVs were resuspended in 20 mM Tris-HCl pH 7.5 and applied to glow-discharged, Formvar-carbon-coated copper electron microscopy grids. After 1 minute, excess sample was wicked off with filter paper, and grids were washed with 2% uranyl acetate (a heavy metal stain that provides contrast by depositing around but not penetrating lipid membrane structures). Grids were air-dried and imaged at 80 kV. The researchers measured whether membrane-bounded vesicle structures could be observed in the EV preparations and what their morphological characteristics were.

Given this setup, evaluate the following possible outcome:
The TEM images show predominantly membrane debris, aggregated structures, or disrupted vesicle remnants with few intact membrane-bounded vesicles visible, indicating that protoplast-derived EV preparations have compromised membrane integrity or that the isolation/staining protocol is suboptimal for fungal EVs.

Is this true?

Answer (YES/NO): NO